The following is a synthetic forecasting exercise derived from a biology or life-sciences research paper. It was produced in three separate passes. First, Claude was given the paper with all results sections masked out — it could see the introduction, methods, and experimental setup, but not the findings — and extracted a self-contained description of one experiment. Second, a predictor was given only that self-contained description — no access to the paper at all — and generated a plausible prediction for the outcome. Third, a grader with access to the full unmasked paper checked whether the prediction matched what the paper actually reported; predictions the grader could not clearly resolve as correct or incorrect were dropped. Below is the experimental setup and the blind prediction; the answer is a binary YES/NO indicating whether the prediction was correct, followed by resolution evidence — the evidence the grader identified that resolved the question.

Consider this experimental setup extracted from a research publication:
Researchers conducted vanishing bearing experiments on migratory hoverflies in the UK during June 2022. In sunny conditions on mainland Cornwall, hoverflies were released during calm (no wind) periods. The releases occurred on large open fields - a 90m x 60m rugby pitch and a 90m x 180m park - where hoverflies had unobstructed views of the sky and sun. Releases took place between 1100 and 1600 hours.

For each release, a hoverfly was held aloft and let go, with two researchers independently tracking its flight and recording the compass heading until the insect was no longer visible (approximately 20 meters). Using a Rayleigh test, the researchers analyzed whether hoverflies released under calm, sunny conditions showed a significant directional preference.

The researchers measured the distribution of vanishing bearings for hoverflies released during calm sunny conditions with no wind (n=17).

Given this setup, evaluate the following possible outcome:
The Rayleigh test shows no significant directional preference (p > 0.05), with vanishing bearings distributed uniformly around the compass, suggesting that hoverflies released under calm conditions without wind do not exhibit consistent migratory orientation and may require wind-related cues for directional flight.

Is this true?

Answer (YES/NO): NO